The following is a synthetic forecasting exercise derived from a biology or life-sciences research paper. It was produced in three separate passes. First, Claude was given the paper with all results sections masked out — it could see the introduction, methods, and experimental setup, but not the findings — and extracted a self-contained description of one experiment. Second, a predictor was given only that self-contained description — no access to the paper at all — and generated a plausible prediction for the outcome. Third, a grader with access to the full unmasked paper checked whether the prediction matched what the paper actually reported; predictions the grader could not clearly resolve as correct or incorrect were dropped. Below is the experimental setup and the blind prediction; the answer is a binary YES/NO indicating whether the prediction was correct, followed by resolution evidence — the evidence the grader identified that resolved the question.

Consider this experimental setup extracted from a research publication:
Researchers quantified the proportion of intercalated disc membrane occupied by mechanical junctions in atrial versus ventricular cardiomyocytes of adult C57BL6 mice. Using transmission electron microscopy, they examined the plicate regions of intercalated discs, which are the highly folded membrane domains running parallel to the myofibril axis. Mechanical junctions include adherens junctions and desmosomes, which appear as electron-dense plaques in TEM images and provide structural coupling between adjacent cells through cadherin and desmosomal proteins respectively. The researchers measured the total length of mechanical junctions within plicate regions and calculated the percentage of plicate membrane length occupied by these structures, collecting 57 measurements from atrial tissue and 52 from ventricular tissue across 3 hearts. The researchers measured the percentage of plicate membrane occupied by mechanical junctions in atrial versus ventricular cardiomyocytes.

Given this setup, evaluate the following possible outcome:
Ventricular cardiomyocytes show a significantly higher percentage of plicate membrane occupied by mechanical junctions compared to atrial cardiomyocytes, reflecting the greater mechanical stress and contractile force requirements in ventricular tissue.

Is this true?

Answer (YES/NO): NO